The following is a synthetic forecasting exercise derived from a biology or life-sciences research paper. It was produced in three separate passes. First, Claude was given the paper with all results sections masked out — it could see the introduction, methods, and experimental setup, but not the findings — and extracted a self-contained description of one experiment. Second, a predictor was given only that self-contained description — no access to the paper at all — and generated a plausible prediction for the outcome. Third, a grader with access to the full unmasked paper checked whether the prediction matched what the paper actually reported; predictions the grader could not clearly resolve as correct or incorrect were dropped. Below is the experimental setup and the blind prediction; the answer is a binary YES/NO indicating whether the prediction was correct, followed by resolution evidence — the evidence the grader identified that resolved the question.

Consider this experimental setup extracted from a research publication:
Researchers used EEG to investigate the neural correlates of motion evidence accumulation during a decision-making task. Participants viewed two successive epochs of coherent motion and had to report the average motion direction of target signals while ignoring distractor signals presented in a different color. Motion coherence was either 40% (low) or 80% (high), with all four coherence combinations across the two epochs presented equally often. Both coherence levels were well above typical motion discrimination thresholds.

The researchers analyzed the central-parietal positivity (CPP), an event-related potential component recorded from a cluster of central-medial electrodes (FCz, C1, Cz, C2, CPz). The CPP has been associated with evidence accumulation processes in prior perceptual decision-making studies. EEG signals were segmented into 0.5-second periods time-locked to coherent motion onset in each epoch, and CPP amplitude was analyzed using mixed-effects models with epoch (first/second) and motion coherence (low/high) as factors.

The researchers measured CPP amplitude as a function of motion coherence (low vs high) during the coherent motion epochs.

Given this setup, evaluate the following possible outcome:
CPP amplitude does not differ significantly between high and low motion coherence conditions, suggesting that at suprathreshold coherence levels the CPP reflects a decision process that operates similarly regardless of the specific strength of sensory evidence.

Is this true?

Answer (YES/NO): NO